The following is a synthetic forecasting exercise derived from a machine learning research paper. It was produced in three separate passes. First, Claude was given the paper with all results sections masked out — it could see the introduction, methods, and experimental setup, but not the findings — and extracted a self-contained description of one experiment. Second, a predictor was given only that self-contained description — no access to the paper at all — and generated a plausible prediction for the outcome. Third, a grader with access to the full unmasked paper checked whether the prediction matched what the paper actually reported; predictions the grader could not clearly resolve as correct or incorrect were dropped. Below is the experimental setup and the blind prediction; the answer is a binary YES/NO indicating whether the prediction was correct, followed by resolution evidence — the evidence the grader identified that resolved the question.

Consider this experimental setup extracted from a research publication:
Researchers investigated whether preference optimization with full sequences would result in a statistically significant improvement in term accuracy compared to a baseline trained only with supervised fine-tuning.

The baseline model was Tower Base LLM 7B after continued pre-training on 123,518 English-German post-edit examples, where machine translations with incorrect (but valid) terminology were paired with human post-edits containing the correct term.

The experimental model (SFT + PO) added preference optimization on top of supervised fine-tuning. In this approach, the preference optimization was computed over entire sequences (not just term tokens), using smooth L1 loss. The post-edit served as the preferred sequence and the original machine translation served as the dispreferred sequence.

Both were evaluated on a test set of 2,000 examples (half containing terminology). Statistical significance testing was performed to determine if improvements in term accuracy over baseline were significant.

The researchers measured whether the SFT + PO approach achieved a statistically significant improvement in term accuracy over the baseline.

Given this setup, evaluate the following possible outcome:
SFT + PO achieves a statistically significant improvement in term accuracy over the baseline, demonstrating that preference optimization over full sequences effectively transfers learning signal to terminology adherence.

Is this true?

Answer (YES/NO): NO